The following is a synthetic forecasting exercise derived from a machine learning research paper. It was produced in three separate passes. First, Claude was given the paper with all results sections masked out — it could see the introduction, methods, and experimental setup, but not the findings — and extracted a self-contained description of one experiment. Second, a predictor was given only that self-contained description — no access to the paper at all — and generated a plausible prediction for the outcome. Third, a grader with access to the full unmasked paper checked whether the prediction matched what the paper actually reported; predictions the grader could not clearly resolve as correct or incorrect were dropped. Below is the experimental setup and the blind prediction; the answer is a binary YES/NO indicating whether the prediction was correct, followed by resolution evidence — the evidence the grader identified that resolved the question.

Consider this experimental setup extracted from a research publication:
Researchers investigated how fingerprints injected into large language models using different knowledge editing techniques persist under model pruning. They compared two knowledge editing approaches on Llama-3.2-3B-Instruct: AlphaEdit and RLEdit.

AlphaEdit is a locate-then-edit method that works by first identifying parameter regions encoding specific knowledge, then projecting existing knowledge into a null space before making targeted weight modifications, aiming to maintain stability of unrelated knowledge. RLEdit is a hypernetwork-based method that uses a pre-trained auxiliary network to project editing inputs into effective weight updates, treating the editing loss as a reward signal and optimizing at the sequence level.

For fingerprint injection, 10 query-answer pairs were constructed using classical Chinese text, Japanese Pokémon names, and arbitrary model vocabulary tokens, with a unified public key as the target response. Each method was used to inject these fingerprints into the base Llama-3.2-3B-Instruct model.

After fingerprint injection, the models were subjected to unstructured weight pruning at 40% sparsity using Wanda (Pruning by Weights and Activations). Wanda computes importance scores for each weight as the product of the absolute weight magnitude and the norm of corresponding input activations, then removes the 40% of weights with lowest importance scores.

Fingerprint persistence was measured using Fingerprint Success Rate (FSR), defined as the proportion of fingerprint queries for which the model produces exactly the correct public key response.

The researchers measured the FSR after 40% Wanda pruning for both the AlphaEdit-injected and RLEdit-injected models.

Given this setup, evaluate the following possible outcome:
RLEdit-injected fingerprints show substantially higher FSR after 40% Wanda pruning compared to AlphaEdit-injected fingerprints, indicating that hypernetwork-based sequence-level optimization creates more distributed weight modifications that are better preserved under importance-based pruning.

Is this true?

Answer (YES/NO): YES